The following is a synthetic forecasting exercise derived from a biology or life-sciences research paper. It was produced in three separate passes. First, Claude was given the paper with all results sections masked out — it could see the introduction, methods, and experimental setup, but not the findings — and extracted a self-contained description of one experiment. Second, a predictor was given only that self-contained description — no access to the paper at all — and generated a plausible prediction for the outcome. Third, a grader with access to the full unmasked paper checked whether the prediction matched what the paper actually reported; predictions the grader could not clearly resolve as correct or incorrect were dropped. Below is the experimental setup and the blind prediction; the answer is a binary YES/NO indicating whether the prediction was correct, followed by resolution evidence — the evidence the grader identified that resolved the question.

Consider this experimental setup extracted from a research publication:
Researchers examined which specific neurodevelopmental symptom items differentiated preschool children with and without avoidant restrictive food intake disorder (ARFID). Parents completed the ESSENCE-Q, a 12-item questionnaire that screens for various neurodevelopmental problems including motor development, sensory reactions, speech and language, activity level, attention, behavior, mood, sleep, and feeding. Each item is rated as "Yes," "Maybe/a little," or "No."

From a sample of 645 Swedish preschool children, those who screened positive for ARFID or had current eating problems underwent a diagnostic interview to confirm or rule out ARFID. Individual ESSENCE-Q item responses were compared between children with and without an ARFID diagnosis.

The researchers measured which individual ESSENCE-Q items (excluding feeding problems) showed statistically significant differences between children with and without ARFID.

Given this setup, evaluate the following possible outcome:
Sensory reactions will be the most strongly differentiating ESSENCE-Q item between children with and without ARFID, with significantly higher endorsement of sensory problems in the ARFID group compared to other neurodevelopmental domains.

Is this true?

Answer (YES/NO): YES